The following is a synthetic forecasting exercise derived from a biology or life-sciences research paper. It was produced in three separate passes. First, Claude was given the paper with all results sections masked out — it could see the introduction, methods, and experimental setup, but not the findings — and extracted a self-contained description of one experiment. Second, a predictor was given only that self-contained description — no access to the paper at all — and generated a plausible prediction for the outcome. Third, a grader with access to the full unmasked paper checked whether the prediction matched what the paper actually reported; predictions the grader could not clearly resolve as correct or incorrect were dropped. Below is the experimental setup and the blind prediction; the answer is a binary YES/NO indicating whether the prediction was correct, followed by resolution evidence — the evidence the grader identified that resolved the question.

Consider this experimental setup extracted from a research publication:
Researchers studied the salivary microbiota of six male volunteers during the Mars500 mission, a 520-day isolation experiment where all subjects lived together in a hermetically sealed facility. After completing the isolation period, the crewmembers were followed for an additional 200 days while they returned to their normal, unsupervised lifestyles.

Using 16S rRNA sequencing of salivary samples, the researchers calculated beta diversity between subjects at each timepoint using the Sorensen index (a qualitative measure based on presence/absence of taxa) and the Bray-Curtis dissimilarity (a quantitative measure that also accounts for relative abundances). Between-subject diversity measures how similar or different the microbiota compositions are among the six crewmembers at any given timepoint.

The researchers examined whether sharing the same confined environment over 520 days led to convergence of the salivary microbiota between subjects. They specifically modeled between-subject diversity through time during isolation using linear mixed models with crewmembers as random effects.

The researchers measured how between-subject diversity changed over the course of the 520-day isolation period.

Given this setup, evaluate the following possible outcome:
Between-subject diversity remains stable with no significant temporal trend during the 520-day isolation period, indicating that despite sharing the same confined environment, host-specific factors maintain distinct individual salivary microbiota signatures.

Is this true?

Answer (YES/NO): YES